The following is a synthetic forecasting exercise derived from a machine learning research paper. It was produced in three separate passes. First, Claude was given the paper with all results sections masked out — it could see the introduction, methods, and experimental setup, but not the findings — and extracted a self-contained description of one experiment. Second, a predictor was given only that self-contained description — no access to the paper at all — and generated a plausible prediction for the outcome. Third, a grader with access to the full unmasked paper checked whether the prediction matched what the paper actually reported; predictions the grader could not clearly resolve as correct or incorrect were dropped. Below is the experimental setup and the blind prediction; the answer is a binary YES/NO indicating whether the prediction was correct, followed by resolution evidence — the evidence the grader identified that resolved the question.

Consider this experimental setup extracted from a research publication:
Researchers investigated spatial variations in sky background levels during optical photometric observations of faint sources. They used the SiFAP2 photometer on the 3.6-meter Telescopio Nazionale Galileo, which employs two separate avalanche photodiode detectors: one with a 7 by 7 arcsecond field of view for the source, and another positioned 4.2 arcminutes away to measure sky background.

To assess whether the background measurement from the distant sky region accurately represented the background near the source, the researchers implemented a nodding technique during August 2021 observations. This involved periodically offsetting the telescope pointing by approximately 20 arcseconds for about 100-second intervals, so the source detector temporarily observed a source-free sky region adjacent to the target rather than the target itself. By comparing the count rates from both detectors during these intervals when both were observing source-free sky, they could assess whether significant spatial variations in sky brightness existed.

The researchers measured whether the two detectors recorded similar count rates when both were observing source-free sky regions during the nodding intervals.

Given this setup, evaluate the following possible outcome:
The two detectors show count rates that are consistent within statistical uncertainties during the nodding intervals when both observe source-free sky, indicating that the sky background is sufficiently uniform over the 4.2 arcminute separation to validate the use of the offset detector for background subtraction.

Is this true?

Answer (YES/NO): NO